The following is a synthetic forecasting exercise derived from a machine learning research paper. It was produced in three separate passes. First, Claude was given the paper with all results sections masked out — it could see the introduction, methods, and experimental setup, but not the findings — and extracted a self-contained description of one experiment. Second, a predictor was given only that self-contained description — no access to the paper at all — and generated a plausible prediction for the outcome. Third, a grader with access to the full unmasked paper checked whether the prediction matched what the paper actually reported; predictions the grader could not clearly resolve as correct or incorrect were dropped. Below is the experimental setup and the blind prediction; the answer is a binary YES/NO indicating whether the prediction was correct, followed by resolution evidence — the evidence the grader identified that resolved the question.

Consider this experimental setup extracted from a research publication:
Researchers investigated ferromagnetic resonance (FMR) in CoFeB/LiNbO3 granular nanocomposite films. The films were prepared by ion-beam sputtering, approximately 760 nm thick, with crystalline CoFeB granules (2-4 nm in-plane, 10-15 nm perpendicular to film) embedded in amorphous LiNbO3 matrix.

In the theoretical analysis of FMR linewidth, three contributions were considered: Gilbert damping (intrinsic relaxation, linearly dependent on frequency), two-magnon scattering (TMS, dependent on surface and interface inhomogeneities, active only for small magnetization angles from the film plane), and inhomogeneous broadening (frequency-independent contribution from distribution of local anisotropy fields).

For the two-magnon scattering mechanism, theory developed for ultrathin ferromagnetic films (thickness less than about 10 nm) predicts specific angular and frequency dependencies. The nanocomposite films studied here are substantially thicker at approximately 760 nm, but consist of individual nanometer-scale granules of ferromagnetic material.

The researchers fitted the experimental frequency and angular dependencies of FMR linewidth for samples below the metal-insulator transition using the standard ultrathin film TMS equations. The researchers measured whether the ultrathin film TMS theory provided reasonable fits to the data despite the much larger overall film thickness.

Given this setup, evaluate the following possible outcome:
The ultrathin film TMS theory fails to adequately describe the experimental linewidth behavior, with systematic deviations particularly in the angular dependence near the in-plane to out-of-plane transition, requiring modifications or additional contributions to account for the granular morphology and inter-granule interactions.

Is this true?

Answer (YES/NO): NO